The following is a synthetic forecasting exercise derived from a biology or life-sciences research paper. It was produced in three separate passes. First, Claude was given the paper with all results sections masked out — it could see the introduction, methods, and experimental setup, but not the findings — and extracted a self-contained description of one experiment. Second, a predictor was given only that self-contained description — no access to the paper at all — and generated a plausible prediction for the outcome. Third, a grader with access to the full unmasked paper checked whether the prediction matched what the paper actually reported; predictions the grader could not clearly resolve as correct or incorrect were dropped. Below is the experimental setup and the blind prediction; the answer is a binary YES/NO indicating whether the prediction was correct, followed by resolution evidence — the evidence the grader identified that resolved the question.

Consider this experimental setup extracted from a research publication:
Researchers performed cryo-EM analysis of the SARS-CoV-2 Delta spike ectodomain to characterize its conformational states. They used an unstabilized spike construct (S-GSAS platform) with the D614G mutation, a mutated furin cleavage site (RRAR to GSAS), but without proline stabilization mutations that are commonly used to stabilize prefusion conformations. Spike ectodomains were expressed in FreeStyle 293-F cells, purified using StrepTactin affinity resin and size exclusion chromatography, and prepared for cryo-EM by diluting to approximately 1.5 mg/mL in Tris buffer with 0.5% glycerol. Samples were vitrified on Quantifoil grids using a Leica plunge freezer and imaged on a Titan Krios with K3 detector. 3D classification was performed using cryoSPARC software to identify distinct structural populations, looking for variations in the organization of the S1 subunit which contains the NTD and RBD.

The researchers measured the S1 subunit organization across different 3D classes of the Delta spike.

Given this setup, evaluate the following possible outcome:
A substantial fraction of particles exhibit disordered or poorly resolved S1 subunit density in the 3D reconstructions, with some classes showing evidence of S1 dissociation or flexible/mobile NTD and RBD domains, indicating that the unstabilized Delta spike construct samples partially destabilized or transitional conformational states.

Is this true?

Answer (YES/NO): YES